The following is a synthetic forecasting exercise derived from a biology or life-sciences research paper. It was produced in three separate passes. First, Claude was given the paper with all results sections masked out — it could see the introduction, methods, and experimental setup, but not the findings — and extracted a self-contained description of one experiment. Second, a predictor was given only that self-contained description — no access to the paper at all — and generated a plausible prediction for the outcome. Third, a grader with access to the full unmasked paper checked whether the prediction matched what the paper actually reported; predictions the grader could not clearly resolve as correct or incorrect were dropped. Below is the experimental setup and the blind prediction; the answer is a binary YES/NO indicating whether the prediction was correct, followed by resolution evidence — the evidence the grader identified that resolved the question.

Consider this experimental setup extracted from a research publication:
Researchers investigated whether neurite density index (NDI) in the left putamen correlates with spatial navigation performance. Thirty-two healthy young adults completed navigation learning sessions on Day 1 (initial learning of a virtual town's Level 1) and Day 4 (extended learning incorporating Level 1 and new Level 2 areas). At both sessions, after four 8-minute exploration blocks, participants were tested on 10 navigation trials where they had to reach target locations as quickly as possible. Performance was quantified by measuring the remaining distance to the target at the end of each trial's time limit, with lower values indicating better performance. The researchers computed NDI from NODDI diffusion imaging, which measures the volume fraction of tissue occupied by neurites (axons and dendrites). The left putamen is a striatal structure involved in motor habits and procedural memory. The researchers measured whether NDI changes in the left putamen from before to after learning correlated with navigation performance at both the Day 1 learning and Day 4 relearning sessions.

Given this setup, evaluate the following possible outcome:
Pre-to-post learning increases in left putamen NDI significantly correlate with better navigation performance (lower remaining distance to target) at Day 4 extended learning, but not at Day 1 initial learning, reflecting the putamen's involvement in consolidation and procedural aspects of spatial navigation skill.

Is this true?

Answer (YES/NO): NO